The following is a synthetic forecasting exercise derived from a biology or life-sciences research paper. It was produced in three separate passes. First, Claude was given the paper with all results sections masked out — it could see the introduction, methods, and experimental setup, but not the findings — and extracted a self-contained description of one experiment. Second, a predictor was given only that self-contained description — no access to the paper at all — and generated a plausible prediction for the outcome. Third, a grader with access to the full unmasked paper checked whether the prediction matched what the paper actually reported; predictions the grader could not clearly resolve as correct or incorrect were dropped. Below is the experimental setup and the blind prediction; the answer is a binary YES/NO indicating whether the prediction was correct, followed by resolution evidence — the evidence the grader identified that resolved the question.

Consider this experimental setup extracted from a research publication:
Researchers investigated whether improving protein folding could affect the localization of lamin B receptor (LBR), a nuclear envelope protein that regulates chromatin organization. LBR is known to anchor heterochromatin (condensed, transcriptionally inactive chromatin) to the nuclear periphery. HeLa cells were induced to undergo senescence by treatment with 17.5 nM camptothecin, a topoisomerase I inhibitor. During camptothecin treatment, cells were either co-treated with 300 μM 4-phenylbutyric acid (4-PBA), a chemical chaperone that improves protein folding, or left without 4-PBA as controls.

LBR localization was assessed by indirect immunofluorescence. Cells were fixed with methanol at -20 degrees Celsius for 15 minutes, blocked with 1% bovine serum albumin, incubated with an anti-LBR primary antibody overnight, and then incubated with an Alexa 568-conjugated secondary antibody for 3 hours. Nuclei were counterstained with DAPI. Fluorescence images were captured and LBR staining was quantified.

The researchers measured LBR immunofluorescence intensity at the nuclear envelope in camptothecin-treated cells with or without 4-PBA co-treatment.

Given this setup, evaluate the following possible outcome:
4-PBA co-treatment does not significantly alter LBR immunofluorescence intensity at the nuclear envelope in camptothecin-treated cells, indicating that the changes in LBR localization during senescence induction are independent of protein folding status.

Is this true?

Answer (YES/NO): NO